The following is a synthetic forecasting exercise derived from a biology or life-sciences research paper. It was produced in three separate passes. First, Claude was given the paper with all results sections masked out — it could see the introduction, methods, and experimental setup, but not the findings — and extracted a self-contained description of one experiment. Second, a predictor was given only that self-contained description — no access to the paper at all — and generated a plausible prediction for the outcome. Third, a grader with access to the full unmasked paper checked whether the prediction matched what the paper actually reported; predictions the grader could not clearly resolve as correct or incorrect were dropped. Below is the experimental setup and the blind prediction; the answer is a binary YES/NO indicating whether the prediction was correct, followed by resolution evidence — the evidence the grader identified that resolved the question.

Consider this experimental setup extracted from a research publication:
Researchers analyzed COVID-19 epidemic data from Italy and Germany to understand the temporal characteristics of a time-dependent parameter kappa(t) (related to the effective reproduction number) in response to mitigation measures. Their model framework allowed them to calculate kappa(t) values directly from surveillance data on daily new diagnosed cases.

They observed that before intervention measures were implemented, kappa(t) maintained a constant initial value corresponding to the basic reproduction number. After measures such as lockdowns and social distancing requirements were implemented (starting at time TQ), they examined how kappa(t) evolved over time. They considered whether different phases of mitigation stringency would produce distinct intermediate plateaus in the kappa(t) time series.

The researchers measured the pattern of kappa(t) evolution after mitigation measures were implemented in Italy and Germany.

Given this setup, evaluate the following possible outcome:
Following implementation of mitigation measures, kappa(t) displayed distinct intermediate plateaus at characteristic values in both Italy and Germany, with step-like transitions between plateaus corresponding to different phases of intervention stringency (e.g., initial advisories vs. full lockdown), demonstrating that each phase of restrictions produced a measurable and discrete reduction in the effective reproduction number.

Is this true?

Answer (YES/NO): NO